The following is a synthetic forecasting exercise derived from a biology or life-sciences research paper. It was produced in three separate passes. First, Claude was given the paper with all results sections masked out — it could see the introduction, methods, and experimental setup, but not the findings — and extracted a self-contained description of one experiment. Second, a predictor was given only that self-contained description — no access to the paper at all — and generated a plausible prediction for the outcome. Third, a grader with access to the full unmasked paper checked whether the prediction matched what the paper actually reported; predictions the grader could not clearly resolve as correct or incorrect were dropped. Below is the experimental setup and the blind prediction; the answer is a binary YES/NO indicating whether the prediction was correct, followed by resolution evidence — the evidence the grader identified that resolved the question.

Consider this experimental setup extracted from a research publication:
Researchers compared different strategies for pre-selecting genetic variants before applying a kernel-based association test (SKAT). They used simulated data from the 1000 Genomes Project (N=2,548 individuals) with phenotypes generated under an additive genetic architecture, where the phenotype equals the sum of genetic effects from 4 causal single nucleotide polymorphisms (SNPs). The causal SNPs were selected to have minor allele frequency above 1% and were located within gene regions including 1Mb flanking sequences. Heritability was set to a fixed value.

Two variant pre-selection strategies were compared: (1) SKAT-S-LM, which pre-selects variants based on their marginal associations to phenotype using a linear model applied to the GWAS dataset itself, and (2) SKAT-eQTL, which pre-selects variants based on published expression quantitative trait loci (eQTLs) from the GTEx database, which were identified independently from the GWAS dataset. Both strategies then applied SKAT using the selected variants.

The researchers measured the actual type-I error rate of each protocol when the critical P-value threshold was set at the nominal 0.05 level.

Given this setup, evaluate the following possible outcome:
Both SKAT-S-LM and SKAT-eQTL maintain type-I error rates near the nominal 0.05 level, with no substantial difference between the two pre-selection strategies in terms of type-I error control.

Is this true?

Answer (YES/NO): NO